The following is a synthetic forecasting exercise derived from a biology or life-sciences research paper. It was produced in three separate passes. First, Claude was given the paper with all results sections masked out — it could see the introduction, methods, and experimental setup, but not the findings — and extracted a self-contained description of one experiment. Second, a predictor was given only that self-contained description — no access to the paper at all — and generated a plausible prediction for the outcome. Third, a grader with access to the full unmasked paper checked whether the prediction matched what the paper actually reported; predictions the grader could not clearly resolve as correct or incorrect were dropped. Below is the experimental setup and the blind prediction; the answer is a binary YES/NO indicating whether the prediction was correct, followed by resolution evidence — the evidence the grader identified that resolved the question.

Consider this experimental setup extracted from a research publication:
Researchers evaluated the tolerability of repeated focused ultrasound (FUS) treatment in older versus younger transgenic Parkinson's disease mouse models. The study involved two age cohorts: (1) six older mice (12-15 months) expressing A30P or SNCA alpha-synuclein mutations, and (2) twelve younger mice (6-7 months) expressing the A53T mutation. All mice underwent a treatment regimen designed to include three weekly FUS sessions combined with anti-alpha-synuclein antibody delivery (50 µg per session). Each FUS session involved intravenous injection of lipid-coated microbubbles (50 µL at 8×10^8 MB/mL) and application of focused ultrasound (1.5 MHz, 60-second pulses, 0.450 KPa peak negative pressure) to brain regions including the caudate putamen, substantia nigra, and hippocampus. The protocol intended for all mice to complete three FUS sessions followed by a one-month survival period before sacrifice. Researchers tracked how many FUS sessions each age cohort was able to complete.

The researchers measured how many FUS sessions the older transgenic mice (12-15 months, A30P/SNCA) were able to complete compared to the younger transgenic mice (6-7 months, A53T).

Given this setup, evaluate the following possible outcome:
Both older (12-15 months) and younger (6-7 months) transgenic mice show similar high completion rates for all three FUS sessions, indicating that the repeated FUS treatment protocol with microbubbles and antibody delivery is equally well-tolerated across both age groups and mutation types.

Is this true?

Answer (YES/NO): NO